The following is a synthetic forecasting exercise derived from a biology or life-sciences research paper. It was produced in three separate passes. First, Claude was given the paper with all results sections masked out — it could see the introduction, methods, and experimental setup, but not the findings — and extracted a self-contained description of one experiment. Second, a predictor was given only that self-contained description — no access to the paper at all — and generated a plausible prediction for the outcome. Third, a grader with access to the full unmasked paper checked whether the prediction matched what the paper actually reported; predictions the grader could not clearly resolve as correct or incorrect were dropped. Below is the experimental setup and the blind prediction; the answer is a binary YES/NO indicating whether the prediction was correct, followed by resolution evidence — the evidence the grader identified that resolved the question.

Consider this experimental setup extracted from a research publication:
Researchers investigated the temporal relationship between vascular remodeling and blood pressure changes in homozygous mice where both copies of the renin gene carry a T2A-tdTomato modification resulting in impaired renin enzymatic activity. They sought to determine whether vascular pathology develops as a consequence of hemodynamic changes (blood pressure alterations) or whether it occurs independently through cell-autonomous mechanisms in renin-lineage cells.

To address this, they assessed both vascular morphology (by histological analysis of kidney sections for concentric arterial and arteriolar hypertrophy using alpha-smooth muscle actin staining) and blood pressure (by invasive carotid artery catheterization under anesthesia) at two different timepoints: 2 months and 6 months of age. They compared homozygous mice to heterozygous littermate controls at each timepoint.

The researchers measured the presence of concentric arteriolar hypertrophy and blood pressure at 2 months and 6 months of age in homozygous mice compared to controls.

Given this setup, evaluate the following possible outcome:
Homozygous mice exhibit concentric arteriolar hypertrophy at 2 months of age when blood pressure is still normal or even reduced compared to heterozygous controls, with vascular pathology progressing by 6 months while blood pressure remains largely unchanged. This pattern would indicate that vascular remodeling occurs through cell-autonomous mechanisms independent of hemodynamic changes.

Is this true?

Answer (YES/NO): NO